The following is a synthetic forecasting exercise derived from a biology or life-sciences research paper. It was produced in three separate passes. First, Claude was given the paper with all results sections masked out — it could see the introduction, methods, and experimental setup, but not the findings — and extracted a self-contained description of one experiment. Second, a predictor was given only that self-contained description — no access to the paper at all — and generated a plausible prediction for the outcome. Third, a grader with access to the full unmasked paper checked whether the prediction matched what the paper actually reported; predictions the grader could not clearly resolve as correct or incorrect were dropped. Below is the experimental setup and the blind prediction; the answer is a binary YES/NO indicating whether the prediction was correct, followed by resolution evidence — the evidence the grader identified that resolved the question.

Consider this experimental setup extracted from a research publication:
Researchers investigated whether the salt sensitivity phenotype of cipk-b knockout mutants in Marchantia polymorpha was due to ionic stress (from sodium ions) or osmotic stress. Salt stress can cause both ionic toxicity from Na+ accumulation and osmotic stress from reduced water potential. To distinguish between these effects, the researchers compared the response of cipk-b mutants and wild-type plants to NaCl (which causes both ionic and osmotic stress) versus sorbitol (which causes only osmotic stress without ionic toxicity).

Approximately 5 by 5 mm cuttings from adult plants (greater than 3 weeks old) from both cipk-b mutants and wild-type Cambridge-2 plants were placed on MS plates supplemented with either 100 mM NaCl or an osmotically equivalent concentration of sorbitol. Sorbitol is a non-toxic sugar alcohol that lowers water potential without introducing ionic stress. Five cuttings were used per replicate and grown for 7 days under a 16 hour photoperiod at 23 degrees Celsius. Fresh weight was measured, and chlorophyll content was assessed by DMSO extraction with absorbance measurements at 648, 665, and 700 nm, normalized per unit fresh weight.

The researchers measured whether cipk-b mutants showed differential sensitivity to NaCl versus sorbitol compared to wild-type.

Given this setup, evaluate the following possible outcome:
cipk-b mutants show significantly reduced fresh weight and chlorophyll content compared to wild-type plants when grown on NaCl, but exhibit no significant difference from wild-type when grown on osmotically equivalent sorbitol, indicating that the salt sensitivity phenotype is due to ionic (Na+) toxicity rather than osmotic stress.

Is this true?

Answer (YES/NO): YES